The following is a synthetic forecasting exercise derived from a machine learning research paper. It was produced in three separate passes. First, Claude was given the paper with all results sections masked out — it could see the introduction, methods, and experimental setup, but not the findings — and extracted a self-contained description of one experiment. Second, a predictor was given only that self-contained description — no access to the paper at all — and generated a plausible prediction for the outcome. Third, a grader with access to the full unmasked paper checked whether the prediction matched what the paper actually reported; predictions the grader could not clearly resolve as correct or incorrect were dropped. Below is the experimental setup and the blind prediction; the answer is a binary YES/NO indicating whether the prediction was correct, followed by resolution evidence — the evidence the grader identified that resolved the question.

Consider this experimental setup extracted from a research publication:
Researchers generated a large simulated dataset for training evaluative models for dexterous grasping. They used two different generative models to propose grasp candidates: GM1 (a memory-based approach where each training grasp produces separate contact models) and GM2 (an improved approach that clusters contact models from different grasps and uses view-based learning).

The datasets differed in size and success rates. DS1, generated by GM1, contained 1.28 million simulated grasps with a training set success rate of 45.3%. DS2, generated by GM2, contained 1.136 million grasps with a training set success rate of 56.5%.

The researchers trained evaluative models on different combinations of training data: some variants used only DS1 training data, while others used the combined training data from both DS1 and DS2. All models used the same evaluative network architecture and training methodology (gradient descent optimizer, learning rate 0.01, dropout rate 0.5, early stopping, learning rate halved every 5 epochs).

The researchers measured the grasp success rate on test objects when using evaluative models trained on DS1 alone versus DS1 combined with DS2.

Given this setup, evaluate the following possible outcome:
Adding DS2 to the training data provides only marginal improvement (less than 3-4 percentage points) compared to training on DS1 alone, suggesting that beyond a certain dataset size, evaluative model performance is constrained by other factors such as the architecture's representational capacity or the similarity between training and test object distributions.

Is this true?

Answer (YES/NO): YES